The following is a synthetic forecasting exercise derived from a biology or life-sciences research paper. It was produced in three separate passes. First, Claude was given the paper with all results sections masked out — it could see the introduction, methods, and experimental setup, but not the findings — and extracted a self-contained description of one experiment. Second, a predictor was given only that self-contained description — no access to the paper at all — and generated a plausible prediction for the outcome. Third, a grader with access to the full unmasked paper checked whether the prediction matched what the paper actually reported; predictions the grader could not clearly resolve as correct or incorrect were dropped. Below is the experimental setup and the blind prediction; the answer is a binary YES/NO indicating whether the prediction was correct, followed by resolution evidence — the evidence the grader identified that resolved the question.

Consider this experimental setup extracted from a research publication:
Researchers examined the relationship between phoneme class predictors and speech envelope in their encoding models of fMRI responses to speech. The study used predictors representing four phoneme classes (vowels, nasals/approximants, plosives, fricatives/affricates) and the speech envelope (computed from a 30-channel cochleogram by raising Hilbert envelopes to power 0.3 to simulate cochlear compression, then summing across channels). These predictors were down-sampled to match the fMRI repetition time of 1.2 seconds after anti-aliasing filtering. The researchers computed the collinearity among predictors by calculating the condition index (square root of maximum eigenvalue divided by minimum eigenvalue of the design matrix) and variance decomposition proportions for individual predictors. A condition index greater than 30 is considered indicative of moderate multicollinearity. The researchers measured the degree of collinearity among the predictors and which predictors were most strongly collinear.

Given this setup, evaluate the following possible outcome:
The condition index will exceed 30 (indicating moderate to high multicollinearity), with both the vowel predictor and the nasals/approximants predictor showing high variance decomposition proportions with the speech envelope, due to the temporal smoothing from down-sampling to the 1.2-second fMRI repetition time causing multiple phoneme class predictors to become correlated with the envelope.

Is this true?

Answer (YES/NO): NO